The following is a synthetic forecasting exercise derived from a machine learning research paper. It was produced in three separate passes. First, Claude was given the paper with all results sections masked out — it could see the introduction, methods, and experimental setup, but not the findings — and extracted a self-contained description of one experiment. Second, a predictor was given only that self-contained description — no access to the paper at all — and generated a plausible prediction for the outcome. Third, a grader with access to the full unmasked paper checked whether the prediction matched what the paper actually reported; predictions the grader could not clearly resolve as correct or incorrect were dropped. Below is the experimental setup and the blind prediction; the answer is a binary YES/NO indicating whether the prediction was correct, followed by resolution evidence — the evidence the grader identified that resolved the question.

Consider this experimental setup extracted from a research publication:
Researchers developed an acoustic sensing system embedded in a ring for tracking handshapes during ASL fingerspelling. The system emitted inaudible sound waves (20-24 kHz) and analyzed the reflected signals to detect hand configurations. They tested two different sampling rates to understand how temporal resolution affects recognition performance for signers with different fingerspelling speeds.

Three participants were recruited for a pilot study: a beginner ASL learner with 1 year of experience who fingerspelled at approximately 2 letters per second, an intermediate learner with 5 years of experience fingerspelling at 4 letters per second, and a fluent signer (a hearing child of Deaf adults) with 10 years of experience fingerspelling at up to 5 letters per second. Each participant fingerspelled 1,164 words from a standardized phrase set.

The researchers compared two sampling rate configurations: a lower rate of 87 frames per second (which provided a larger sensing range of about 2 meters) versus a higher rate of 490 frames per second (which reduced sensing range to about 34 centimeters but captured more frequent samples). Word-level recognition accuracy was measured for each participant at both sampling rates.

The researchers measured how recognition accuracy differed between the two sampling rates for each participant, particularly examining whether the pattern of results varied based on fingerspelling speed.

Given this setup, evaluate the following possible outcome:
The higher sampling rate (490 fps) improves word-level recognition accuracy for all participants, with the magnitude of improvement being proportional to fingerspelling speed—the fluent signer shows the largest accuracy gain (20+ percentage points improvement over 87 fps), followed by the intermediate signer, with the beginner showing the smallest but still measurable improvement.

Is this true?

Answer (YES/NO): NO